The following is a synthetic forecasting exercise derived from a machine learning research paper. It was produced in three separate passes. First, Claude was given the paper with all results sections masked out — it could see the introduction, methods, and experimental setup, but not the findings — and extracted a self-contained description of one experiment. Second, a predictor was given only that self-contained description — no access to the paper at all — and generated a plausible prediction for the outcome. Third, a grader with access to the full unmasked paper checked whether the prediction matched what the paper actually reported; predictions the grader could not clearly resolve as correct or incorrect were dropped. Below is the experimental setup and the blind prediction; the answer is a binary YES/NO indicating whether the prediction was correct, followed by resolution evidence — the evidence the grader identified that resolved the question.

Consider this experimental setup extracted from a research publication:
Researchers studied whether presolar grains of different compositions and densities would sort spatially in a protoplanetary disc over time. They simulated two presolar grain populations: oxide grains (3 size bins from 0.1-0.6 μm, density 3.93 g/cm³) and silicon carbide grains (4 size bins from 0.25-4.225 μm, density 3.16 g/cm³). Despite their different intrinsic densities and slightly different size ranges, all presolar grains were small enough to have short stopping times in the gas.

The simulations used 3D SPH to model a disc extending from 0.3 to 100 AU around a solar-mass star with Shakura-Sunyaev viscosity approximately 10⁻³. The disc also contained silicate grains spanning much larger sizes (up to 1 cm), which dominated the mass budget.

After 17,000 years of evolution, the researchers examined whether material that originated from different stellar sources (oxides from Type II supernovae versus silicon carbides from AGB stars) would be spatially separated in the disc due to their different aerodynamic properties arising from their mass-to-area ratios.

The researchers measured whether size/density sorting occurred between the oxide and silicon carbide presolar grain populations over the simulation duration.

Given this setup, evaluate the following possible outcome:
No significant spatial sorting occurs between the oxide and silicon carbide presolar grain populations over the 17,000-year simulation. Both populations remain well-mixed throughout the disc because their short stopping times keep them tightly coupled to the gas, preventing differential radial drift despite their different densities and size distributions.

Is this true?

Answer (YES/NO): NO